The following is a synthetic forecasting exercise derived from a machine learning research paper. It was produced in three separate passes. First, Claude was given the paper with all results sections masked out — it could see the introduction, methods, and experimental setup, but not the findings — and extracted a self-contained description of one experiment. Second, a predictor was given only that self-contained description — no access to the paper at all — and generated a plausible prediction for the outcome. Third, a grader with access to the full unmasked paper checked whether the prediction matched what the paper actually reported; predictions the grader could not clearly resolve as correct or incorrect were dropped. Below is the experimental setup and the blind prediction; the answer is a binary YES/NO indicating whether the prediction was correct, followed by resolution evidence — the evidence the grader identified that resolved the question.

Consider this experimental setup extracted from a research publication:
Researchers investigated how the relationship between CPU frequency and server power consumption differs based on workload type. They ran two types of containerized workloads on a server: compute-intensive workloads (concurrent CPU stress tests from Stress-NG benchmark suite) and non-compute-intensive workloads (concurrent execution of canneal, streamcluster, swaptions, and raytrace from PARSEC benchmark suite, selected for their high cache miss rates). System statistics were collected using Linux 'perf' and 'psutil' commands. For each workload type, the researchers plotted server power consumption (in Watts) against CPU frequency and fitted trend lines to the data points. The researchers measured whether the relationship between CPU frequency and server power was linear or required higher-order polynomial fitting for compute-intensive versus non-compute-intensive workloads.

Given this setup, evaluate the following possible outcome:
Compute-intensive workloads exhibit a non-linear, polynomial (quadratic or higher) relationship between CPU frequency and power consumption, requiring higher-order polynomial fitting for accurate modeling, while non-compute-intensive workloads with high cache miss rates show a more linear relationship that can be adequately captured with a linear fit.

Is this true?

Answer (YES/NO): NO